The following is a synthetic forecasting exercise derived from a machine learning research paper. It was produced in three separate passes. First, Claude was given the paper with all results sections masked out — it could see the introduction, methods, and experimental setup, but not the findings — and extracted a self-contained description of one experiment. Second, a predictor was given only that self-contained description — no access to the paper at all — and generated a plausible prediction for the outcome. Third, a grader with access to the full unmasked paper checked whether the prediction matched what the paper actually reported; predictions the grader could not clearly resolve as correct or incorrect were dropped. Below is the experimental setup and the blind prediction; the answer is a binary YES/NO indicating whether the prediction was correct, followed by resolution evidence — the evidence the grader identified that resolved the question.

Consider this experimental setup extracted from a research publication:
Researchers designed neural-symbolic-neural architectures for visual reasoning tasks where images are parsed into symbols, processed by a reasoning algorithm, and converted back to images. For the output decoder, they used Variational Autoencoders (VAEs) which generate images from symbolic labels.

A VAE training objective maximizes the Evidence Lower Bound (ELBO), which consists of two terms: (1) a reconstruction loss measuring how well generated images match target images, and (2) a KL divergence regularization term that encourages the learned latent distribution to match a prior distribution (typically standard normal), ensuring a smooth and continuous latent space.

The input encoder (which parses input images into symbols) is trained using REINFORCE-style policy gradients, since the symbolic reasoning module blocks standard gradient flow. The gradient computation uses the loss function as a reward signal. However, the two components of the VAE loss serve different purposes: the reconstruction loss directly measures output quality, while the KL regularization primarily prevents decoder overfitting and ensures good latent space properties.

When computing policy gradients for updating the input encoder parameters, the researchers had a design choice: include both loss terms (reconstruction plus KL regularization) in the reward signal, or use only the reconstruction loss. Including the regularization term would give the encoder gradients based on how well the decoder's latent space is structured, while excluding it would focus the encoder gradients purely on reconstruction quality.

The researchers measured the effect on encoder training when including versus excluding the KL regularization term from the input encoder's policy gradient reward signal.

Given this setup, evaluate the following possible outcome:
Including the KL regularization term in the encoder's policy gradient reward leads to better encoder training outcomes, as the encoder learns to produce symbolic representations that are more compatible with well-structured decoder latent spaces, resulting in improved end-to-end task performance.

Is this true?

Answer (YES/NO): NO